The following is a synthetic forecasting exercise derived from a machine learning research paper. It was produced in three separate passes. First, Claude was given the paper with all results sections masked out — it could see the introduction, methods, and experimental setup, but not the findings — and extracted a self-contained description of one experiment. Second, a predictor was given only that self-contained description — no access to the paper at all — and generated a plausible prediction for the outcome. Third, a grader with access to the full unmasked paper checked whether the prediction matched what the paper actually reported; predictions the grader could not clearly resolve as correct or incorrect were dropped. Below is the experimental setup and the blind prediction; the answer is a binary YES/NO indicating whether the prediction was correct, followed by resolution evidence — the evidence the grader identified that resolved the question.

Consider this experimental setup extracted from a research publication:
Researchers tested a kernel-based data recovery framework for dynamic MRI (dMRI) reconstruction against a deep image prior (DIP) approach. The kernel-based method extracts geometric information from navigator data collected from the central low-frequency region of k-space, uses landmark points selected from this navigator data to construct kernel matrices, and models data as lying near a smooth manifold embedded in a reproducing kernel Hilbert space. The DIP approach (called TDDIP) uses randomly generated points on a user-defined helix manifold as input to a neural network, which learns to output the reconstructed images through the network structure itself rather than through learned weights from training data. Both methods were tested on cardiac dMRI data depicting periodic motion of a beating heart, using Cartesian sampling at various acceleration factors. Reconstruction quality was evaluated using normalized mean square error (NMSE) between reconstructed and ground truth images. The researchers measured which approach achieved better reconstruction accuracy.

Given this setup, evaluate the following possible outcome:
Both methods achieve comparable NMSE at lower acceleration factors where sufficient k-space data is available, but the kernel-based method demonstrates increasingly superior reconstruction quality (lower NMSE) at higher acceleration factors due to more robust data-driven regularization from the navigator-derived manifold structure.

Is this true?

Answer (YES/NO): NO